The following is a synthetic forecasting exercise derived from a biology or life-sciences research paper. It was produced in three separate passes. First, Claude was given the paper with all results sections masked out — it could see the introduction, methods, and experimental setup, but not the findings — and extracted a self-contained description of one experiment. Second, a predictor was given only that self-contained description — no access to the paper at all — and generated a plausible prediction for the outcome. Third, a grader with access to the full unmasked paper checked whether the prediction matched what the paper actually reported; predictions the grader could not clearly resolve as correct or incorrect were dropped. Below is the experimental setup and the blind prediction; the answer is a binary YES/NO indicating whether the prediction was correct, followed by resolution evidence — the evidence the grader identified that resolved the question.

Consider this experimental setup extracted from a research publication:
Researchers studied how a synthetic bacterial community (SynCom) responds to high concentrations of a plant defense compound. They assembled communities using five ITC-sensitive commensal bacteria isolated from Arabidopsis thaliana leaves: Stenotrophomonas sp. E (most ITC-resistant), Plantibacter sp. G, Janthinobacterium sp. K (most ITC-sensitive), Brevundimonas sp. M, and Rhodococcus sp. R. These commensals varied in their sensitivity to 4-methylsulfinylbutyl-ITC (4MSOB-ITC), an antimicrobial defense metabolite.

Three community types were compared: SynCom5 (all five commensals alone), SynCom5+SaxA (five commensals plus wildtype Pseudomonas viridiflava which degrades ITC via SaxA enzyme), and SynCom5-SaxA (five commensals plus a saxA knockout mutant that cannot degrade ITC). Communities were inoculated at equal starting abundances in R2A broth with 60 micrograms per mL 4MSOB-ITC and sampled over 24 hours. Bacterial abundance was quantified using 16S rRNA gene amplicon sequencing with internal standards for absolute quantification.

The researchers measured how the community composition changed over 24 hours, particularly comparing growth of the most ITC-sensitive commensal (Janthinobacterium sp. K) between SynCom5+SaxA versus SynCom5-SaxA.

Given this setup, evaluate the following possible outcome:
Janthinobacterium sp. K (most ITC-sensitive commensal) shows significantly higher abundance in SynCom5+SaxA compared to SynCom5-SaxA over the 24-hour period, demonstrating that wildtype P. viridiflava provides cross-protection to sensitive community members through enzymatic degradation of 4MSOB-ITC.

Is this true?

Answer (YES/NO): YES